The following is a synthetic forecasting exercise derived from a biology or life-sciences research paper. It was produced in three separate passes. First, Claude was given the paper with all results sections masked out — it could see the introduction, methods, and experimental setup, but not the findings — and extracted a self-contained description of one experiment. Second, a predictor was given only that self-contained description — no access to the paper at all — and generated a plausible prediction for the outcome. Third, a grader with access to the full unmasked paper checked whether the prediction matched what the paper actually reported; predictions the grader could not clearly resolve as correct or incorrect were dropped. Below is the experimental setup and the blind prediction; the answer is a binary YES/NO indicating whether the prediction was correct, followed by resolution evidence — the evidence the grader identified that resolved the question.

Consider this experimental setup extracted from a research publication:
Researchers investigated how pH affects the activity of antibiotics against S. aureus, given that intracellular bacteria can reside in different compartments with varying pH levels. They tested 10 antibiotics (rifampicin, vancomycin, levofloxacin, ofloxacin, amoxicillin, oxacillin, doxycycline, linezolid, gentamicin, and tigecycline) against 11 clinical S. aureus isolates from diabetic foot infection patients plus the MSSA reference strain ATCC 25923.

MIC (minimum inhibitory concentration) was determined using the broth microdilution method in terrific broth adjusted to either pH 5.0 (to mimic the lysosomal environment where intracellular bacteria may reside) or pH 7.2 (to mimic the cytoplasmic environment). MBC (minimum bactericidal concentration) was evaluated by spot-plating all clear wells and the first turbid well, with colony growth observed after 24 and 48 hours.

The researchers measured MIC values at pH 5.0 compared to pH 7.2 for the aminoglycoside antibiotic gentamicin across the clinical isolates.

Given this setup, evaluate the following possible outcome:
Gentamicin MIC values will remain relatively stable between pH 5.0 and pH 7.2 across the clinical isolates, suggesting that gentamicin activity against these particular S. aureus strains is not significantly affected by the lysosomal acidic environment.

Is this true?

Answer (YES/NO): NO